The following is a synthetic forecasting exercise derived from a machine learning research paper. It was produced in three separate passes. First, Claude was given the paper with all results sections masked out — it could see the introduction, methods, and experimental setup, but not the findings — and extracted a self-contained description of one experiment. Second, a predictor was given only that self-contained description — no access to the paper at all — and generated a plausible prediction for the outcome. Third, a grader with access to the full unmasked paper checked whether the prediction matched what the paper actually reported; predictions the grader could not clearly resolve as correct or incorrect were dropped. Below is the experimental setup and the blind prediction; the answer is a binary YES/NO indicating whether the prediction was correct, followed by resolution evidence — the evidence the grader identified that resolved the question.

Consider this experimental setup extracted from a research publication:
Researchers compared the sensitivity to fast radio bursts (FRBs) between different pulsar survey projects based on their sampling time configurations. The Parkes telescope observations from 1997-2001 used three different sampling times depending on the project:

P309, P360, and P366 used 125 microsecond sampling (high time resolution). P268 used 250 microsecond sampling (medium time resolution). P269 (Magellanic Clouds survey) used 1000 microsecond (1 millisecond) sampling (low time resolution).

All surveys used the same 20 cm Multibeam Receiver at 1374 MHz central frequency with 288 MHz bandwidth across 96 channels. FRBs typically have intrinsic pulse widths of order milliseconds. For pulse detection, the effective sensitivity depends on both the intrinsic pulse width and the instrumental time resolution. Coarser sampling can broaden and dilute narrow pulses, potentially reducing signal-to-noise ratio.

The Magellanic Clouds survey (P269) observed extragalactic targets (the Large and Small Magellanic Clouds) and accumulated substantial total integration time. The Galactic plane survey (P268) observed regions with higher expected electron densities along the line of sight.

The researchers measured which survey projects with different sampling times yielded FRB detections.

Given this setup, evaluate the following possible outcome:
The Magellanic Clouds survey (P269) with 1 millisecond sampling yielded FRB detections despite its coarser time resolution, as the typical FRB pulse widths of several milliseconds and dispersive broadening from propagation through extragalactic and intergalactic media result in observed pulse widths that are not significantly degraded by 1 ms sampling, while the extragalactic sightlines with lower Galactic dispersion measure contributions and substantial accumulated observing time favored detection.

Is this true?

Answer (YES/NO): YES